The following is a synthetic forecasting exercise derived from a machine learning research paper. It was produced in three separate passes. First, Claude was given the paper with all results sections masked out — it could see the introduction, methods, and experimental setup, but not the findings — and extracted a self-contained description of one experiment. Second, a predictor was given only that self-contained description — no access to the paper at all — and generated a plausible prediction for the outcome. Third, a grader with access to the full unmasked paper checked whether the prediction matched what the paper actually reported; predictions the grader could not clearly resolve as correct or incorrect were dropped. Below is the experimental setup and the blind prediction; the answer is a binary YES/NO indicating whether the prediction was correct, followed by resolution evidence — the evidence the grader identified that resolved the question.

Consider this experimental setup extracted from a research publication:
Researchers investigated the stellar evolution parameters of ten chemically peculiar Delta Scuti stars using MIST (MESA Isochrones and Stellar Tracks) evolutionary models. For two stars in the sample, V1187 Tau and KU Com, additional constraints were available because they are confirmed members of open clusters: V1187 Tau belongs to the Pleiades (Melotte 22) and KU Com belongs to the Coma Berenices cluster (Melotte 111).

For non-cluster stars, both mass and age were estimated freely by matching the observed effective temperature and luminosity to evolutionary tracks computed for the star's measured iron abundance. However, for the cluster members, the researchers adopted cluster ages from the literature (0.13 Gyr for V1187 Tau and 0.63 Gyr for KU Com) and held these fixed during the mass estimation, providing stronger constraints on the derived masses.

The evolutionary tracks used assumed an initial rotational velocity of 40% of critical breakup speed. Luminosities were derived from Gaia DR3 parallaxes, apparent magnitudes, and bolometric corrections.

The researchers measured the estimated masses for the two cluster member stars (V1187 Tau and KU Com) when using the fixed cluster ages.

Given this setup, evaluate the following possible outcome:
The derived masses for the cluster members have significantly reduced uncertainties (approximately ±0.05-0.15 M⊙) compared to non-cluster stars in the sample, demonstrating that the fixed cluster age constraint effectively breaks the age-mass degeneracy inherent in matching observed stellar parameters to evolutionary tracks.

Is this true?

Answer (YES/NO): NO